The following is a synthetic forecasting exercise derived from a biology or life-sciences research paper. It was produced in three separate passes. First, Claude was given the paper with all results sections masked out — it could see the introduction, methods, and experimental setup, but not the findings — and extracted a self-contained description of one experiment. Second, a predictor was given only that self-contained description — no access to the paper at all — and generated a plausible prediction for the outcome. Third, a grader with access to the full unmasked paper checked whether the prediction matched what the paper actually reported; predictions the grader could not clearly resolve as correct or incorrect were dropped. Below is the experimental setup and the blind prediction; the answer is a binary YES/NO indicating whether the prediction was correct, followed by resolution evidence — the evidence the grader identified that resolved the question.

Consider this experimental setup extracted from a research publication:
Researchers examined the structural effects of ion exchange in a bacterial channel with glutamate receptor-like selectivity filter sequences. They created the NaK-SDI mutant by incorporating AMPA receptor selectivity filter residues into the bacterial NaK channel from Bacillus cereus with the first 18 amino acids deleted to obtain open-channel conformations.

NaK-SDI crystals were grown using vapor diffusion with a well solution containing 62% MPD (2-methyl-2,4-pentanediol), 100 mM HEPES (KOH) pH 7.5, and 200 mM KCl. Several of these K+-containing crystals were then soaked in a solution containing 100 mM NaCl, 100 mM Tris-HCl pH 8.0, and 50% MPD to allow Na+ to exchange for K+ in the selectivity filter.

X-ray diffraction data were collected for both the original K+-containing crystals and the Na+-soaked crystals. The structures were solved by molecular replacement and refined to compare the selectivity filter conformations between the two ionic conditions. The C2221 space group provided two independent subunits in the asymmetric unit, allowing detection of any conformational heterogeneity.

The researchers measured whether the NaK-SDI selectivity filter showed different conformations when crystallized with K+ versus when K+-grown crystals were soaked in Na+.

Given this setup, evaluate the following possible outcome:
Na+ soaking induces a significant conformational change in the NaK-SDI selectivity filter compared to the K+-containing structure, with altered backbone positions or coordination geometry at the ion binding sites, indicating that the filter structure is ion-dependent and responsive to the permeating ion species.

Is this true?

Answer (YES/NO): NO